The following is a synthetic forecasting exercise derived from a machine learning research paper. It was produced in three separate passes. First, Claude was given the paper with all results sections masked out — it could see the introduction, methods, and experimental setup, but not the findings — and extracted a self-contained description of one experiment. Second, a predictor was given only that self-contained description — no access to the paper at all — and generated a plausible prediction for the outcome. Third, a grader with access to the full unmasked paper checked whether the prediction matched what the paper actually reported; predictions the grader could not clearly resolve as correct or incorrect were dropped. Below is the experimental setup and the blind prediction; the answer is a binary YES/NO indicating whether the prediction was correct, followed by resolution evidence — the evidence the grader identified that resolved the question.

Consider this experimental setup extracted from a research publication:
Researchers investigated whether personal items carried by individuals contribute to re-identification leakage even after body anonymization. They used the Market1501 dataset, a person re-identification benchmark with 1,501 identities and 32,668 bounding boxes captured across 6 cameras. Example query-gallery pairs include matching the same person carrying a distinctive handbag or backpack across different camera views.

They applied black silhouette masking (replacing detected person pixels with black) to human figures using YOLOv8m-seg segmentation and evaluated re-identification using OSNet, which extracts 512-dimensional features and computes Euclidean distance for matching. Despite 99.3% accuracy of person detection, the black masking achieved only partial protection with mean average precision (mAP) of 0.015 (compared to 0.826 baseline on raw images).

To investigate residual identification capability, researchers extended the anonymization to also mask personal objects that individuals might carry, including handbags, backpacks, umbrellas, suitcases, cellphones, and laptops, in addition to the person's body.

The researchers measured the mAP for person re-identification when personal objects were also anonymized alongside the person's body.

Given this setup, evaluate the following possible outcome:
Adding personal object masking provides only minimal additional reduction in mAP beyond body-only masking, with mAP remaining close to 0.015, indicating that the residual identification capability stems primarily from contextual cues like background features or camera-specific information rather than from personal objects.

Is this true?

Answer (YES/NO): NO